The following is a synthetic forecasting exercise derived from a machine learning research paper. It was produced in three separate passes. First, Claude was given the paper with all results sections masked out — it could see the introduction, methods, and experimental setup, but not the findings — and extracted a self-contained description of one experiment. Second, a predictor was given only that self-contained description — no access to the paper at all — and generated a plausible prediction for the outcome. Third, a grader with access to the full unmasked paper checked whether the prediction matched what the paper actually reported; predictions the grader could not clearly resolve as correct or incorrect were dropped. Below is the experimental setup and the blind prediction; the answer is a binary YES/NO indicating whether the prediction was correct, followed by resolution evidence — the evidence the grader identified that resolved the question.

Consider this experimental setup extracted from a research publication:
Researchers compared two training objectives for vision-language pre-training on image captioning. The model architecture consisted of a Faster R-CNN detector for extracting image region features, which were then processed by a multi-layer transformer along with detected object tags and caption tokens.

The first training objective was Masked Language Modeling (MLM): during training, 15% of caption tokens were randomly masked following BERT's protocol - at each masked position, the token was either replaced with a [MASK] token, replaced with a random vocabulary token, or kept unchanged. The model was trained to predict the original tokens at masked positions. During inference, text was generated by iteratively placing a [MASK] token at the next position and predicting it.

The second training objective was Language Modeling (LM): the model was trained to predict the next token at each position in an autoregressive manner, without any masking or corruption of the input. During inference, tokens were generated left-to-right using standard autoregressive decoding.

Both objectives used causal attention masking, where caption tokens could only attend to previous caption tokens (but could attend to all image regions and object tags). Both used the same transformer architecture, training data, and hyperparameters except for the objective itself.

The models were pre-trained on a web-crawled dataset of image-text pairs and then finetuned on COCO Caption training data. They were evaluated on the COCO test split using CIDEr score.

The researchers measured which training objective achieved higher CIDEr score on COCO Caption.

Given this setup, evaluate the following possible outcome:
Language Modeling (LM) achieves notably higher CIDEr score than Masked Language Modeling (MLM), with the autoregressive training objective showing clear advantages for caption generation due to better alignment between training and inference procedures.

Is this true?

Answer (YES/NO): NO